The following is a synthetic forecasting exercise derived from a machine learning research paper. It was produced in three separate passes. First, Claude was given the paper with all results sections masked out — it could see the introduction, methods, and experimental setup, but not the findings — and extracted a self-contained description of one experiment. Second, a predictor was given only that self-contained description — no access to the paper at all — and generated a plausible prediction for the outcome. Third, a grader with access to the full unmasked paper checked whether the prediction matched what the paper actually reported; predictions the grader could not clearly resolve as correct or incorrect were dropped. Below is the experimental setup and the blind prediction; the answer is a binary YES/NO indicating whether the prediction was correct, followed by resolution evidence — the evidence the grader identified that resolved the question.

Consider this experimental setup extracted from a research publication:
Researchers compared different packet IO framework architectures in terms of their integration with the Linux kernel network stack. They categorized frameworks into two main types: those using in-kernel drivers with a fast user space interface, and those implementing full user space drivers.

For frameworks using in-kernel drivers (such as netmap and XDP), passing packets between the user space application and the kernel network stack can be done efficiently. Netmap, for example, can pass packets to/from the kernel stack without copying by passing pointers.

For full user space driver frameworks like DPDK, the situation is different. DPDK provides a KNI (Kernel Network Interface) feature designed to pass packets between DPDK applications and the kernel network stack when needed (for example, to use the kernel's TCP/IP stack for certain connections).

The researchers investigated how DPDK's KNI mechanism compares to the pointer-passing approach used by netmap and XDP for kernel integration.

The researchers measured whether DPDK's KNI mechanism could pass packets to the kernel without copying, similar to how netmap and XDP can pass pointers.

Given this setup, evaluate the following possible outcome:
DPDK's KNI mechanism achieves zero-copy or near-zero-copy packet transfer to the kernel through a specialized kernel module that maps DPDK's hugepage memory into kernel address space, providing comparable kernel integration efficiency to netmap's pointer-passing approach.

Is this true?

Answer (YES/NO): NO